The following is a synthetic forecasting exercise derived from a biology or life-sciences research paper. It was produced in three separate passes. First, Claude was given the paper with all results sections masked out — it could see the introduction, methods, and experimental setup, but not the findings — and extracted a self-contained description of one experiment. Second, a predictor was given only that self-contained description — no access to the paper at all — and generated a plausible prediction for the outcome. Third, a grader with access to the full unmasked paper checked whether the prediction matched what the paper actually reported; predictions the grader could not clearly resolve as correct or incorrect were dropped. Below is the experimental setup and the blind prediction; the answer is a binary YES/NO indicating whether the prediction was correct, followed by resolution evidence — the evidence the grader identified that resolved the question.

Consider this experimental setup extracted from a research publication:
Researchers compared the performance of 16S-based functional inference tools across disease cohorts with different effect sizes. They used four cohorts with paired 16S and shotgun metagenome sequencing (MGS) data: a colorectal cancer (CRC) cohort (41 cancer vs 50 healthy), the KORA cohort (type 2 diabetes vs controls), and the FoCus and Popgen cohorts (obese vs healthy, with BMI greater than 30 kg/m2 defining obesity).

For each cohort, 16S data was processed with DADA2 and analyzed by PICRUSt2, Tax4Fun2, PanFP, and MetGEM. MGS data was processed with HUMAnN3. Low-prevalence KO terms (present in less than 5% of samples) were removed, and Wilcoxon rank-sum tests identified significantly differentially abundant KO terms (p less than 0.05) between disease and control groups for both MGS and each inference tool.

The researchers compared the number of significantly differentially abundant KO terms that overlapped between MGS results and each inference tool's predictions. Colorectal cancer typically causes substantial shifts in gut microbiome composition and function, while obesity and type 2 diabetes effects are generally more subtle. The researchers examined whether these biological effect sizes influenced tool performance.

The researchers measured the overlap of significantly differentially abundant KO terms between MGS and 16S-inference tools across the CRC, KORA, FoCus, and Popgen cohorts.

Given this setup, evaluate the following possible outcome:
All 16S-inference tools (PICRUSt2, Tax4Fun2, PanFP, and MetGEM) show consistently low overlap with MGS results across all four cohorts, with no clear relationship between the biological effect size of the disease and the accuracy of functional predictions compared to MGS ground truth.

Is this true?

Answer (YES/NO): NO